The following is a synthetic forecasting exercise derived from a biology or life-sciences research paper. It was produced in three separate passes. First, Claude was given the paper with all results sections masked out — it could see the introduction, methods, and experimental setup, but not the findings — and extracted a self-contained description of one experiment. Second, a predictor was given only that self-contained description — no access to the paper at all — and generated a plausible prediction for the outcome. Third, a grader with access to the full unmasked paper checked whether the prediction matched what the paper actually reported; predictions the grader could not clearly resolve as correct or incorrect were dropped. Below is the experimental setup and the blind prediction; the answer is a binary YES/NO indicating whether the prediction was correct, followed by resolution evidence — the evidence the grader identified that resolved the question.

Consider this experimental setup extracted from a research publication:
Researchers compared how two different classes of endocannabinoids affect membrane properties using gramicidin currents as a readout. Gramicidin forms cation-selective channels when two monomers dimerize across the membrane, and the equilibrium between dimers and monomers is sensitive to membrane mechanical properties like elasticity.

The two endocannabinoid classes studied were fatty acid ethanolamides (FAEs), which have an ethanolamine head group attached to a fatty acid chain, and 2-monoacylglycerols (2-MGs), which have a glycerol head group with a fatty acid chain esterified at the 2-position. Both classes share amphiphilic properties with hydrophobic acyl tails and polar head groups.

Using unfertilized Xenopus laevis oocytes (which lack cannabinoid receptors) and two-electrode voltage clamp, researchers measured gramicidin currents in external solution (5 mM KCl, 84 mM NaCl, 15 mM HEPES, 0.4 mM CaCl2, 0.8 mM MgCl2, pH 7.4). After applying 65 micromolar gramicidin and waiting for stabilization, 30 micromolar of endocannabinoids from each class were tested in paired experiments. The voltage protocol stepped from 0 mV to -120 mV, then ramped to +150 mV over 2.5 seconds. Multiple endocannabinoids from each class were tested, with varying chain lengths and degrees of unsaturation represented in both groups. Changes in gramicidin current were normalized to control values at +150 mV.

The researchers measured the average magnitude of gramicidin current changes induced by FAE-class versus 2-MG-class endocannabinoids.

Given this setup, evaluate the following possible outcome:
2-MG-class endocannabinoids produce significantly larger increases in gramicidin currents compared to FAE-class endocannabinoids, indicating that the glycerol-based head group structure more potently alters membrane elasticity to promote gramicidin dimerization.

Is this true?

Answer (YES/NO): NO